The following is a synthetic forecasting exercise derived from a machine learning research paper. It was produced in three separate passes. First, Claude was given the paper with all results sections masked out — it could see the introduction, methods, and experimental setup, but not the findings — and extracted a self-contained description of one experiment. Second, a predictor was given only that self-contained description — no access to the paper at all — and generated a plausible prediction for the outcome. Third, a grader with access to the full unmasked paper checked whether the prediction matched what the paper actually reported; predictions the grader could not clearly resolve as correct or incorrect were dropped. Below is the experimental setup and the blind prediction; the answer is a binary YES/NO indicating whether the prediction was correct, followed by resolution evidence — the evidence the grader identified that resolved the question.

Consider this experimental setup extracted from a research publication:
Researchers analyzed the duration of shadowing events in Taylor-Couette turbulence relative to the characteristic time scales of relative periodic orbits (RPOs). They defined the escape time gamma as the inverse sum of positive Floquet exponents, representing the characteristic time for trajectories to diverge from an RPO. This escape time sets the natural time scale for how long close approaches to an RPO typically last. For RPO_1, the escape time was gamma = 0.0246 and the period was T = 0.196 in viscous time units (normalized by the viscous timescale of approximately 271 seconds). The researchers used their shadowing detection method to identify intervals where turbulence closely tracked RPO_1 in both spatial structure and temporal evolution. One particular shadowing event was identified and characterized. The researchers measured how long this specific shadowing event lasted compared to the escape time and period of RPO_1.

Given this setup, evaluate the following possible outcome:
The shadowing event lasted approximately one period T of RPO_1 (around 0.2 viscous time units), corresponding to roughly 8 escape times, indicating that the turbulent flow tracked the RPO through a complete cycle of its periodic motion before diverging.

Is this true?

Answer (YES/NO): NO